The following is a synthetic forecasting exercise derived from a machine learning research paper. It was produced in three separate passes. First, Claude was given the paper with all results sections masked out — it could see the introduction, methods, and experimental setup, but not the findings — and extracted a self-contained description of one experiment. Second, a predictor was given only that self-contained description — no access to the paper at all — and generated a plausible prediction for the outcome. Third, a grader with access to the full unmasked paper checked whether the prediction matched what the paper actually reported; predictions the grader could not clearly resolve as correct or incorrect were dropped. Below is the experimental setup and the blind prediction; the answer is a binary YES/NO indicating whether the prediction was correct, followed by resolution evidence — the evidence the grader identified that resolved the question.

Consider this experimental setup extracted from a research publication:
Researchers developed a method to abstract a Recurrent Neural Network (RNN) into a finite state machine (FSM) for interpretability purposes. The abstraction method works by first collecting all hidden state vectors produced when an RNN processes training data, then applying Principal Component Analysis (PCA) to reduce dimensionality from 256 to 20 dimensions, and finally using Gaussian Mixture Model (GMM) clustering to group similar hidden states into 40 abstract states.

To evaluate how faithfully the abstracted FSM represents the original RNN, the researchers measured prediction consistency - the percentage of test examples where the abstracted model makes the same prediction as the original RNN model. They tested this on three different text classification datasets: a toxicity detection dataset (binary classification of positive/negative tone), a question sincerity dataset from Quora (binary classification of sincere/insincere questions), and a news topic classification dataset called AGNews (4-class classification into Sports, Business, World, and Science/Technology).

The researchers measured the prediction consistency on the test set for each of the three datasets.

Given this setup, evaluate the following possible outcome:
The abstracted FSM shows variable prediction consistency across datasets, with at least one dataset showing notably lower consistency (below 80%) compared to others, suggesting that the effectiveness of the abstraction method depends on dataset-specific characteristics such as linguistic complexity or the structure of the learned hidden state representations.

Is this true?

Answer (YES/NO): NO